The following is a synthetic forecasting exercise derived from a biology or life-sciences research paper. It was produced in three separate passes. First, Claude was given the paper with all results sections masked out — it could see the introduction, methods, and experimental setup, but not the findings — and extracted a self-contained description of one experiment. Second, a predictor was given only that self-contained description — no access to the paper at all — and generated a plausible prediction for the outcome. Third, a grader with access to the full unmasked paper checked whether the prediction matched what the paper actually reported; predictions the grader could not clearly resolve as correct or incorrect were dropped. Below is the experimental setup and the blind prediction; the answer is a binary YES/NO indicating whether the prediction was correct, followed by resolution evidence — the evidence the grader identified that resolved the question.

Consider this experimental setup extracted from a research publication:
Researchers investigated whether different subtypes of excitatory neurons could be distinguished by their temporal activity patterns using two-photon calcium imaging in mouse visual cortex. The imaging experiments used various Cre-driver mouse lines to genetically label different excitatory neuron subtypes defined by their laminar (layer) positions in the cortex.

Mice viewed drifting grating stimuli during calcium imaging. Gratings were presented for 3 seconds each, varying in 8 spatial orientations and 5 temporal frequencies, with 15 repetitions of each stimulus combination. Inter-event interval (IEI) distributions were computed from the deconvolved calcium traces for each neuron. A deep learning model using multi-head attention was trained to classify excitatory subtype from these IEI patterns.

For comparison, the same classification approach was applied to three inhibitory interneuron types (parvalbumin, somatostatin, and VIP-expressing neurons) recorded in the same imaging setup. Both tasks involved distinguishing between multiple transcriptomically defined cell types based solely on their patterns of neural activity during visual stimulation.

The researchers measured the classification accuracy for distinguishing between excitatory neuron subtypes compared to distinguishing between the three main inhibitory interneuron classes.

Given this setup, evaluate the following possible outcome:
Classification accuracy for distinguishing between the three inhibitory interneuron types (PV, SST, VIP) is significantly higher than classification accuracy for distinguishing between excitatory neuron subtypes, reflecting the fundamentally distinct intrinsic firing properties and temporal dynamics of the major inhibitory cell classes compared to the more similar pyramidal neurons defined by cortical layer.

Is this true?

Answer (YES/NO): YES